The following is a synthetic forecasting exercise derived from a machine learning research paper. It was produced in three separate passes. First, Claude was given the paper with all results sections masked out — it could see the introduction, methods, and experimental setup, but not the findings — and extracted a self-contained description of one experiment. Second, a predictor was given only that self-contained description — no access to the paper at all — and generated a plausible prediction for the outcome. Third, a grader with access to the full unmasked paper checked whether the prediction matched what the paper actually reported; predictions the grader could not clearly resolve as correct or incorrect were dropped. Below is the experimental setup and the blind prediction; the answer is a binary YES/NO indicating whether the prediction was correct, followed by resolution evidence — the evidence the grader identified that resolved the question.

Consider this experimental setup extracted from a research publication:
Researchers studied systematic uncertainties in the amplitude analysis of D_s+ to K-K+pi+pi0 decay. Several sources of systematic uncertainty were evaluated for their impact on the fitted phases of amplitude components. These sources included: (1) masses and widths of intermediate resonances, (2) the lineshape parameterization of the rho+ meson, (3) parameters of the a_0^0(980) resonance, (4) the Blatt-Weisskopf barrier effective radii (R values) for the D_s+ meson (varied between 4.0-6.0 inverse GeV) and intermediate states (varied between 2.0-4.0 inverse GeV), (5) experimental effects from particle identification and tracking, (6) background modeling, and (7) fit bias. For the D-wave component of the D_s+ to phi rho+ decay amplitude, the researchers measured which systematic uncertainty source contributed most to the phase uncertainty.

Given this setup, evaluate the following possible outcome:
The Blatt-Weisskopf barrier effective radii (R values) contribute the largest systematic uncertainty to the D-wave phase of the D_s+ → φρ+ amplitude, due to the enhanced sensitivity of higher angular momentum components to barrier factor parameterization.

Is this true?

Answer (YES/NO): YES